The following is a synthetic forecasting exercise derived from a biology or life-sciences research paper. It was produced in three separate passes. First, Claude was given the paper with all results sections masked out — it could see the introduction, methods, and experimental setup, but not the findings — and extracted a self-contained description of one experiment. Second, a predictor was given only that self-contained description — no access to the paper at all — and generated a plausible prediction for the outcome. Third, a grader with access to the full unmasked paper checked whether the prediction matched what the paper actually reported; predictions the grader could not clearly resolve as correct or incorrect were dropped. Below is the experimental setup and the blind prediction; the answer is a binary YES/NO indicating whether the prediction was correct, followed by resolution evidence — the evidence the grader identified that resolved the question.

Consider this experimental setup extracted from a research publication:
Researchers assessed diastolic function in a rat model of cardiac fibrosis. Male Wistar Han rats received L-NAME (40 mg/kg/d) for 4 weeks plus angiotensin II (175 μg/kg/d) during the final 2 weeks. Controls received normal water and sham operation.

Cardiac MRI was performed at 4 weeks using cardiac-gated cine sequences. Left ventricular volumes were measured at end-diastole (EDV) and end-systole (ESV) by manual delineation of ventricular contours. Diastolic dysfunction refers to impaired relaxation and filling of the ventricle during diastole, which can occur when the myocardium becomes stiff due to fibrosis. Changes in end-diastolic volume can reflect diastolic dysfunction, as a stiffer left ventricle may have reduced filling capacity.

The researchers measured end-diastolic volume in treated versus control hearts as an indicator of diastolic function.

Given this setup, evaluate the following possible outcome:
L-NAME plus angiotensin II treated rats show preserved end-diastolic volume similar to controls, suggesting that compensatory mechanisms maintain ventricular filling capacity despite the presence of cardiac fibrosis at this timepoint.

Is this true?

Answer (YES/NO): NO